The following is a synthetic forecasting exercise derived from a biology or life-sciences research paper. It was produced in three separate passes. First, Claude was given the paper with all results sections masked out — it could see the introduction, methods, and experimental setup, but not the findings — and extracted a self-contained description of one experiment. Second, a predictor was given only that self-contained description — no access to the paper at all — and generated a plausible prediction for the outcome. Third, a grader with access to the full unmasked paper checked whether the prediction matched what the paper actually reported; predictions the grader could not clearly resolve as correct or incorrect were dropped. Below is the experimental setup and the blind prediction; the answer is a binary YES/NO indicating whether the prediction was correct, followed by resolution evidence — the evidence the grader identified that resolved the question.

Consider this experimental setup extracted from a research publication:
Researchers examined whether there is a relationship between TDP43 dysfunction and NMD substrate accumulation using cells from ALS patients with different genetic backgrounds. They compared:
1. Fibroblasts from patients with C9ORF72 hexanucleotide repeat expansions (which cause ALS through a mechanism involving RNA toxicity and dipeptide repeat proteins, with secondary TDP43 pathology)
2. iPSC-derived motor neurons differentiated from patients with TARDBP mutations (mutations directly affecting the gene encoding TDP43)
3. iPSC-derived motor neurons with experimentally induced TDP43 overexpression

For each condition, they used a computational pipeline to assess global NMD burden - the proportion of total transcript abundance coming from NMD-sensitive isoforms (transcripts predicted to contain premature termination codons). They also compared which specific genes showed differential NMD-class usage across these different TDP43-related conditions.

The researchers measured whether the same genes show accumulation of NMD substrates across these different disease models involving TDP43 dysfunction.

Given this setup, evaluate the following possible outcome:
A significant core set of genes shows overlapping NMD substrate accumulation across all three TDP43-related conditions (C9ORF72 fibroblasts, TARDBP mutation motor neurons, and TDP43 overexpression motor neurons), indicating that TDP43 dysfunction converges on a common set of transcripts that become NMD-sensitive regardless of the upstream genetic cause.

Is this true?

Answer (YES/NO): NO